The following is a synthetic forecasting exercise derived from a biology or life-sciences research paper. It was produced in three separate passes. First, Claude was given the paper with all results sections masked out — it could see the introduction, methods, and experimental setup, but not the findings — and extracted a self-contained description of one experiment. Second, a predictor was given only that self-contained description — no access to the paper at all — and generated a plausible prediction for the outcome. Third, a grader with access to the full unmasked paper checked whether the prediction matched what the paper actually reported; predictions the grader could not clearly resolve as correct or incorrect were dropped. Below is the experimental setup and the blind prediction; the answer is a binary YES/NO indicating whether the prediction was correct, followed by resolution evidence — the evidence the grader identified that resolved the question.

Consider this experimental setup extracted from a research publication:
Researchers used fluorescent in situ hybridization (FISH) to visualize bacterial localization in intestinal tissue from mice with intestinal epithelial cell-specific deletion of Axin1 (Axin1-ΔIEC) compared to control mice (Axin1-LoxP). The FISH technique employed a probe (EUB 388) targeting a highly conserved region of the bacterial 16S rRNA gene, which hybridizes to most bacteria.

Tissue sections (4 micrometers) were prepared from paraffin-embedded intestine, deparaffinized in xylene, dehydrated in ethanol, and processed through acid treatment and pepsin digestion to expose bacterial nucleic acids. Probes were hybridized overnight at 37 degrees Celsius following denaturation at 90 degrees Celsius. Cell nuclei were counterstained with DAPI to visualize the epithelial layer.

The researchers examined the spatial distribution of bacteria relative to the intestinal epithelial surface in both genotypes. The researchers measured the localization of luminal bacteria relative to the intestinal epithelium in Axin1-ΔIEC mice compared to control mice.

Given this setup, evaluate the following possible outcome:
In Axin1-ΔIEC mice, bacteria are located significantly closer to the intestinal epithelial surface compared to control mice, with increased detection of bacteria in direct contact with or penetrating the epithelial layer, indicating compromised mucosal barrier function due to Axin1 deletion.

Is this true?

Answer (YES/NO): YES